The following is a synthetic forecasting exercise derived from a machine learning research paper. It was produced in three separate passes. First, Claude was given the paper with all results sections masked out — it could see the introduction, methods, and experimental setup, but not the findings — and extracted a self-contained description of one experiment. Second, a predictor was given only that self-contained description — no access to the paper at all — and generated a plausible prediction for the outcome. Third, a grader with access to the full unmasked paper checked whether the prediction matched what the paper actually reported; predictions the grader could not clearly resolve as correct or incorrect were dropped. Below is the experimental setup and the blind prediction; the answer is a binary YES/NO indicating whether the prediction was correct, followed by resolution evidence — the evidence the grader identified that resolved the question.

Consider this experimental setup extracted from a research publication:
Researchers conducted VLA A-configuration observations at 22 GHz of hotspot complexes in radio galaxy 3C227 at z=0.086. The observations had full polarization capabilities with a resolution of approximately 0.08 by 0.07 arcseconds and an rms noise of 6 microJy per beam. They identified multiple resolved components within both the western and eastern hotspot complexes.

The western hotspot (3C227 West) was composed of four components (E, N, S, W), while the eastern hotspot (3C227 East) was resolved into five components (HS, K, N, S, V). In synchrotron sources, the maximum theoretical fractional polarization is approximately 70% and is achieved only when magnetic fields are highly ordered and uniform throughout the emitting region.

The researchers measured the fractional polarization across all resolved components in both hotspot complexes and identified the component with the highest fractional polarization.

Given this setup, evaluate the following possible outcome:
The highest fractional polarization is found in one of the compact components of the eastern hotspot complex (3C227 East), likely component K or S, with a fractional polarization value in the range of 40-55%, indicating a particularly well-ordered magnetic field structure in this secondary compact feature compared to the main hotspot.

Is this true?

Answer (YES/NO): NO